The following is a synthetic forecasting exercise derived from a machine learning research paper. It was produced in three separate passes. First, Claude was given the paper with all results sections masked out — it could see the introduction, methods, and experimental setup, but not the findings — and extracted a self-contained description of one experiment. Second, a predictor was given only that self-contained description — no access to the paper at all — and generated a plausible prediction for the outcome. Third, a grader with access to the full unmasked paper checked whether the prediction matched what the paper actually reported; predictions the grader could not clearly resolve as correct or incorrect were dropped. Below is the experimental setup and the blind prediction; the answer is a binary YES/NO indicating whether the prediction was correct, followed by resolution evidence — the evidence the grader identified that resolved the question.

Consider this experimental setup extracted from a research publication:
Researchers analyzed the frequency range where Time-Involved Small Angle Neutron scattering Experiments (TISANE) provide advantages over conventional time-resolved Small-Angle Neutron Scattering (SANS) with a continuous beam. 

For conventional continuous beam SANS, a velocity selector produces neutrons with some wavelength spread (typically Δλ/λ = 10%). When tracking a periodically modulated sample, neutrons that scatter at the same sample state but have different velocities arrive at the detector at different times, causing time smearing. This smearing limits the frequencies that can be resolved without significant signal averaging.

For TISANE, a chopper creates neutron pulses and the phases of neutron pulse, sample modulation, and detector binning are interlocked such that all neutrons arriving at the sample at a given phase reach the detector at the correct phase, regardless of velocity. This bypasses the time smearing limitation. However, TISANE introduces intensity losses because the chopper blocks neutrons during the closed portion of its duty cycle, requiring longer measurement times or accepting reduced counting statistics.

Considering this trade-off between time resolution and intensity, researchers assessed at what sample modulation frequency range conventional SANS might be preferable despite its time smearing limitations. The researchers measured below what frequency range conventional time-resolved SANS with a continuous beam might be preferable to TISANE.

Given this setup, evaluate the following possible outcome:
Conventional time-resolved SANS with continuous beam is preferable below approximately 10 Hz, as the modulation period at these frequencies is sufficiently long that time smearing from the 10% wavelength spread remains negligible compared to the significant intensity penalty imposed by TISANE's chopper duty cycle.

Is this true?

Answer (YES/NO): NO